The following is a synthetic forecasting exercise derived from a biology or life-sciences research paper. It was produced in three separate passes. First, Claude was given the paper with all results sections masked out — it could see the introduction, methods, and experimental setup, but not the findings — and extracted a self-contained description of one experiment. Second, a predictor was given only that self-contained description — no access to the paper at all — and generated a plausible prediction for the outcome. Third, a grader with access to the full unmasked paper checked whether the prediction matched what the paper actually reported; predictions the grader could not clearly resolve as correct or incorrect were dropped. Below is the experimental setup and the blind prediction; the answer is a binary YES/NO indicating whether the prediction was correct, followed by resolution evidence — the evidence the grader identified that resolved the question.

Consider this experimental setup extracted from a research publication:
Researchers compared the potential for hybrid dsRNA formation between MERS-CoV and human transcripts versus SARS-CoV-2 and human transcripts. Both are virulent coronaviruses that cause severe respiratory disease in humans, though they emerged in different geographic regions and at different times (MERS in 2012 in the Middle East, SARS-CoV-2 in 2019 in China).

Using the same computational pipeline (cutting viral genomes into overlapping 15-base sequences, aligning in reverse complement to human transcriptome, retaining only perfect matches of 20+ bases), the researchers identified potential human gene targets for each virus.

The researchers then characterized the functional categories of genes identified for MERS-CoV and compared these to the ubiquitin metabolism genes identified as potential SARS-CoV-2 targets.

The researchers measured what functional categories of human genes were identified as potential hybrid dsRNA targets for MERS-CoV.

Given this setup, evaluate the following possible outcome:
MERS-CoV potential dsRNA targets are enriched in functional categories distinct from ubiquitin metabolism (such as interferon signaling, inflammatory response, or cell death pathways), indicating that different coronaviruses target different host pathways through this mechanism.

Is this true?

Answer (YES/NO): NO